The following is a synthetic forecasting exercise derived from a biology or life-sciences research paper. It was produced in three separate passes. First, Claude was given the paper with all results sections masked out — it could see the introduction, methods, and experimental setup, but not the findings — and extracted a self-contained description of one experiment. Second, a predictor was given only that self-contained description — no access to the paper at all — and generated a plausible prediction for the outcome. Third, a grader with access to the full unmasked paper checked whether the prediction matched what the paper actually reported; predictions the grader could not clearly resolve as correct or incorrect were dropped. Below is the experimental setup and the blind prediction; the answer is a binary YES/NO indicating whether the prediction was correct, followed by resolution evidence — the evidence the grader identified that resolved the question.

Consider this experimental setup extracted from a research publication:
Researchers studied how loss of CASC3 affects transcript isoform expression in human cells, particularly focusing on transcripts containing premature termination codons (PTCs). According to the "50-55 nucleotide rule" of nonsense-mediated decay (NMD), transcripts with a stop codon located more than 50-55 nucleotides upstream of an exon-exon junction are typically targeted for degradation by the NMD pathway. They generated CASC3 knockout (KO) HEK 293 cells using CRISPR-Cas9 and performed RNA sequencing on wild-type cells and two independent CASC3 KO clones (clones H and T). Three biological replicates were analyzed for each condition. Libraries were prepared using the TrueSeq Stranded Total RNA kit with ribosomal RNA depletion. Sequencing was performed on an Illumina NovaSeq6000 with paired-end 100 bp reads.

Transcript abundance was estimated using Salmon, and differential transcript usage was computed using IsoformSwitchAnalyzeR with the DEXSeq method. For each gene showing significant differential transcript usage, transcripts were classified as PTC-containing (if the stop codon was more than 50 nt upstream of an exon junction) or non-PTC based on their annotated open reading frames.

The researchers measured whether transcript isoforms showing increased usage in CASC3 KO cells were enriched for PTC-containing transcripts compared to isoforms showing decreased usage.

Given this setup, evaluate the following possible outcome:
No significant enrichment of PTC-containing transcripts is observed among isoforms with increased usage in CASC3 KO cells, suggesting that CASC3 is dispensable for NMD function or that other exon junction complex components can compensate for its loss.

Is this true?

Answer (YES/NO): NO